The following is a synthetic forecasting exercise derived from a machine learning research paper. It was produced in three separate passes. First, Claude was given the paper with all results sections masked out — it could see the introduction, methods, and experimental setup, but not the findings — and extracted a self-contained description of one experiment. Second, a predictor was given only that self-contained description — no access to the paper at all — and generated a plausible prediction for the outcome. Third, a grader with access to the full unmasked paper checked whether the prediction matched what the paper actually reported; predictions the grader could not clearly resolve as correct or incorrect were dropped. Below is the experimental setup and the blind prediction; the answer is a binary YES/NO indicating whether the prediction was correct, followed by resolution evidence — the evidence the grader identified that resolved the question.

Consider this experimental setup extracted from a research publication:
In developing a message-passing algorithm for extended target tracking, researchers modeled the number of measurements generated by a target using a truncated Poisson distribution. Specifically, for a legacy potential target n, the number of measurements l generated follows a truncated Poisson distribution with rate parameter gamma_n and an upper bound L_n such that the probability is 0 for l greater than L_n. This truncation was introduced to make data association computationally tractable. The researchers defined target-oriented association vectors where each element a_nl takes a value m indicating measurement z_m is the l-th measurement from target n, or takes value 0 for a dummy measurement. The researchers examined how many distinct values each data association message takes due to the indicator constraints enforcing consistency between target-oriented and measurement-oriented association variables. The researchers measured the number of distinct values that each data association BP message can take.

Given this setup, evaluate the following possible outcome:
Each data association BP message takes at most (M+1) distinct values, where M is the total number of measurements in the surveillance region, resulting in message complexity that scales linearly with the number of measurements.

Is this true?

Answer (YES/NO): NO